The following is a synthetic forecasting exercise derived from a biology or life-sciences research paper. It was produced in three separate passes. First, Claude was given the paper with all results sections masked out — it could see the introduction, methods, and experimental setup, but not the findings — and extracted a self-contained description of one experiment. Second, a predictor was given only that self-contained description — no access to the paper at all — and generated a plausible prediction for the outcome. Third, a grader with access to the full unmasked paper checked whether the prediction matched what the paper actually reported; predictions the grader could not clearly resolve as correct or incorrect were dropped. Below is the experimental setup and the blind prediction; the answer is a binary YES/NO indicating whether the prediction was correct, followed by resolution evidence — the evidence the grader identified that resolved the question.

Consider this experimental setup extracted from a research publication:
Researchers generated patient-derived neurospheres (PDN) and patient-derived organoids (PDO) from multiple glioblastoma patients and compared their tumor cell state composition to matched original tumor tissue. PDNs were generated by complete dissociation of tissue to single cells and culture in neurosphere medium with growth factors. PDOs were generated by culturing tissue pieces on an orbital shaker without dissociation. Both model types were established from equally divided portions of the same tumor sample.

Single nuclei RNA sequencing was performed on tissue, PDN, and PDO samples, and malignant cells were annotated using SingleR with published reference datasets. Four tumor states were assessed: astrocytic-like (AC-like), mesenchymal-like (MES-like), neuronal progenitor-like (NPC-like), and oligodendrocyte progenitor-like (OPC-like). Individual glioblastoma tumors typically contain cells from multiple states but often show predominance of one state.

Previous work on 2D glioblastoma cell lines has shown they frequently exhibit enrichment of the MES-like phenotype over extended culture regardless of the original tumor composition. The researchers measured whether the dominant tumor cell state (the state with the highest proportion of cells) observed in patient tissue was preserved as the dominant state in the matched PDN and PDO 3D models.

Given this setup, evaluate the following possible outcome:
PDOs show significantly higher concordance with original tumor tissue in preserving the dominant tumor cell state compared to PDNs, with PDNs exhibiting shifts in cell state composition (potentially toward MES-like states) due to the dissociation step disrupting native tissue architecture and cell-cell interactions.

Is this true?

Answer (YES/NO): NO